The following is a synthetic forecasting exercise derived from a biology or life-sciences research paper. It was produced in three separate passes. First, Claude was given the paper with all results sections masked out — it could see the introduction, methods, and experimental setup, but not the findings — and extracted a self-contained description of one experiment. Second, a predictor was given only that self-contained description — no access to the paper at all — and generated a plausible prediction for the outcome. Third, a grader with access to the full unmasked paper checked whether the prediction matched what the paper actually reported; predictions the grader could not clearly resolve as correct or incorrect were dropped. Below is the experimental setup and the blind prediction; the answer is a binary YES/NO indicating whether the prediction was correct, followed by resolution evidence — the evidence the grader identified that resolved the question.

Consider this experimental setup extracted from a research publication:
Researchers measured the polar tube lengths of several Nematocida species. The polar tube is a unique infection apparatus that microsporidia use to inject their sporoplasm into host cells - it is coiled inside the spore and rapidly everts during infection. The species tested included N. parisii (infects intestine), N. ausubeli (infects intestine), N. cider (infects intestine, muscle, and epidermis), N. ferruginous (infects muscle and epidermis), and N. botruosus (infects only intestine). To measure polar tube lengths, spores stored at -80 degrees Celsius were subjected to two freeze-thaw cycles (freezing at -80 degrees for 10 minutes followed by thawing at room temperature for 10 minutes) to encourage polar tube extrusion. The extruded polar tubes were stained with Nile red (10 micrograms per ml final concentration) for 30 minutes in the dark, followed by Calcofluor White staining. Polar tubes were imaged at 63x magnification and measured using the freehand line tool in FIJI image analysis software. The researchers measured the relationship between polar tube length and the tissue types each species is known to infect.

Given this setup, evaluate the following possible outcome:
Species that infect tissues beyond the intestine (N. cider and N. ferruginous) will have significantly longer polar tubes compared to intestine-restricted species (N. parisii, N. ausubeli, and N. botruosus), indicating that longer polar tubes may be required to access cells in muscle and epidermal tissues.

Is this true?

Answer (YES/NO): YES